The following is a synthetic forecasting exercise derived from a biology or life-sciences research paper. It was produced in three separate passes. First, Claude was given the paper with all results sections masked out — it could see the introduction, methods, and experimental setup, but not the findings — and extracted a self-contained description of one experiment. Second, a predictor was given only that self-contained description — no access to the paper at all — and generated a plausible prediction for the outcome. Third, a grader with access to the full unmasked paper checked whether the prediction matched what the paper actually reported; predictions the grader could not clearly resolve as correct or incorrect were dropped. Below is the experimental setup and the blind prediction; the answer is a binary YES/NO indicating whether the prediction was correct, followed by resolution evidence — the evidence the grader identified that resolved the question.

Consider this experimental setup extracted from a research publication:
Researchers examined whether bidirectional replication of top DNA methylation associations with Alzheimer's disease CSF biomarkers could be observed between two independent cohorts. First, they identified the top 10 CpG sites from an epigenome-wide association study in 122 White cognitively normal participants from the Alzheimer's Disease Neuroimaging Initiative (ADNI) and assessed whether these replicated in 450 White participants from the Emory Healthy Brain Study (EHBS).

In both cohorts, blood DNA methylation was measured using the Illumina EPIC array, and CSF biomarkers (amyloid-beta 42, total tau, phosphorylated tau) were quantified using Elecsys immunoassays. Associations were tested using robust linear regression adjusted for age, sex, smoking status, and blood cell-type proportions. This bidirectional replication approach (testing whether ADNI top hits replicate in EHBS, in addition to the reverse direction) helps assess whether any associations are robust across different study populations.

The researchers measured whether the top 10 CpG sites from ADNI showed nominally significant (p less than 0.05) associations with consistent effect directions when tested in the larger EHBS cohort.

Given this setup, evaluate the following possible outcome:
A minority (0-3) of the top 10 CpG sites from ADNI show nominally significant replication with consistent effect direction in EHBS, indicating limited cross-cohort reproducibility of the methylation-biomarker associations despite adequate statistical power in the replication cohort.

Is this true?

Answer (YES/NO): YES